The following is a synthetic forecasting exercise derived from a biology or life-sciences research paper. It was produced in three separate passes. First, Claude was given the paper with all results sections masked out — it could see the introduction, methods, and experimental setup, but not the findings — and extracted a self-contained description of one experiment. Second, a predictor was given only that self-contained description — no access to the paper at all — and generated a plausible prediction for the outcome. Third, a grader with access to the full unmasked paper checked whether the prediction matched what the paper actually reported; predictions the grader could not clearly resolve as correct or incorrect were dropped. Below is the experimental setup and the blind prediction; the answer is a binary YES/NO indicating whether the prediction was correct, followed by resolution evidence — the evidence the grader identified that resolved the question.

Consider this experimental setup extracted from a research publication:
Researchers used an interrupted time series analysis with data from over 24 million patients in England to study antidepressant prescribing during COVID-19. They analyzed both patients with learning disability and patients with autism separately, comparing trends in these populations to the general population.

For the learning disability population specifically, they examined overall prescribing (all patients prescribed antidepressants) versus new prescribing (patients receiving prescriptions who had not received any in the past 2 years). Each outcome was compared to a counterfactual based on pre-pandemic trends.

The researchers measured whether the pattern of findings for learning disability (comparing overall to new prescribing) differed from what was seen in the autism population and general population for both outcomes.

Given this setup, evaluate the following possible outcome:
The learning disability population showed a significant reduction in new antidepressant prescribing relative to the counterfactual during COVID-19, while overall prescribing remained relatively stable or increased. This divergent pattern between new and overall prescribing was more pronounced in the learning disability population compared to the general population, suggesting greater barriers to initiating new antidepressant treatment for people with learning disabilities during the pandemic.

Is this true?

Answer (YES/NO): NO